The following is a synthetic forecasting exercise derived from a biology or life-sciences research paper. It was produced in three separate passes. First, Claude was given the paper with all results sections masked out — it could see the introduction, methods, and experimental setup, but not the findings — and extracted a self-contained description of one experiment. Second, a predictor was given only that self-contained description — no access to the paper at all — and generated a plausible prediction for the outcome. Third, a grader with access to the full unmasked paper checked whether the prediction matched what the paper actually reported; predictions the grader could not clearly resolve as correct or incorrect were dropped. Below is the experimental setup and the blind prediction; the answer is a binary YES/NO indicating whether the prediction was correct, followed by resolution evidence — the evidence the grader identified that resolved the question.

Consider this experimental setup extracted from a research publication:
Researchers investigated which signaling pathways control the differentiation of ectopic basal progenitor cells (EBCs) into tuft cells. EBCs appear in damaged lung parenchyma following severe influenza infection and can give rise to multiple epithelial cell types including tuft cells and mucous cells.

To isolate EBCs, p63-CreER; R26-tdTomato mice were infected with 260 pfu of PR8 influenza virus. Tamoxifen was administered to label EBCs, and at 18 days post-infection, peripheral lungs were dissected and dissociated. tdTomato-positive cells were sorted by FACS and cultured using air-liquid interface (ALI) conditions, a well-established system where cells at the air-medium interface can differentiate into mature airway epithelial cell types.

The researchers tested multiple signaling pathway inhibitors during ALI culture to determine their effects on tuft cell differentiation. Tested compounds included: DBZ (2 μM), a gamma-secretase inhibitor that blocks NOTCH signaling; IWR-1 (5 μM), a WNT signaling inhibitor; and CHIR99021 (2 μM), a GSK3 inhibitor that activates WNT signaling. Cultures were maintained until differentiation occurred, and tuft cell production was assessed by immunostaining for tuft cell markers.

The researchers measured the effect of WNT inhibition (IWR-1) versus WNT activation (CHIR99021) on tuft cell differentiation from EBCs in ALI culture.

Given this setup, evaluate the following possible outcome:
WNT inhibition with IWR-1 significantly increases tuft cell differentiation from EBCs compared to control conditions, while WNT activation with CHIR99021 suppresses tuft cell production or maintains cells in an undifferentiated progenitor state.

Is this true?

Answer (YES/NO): YES